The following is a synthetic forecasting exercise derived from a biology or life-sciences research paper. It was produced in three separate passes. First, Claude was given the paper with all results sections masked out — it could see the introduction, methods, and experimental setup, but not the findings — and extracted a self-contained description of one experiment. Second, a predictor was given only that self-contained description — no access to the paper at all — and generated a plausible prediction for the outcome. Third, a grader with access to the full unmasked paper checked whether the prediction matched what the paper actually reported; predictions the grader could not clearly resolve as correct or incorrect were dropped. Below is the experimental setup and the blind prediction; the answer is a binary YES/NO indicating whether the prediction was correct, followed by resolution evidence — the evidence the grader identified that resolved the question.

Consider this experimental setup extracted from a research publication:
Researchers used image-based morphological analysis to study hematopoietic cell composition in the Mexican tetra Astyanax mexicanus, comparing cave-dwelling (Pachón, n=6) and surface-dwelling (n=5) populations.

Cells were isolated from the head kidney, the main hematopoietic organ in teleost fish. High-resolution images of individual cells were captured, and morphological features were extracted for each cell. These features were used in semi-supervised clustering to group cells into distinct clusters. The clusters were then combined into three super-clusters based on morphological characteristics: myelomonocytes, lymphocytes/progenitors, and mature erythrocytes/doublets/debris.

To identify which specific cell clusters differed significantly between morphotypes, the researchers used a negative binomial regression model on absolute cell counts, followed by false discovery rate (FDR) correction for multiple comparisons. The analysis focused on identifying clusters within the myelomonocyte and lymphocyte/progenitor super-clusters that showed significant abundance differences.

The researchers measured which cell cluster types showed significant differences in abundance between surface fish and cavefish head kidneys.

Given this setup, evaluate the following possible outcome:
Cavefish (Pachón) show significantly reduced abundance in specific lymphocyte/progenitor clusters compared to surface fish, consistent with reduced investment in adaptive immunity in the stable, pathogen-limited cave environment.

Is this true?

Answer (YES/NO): NO